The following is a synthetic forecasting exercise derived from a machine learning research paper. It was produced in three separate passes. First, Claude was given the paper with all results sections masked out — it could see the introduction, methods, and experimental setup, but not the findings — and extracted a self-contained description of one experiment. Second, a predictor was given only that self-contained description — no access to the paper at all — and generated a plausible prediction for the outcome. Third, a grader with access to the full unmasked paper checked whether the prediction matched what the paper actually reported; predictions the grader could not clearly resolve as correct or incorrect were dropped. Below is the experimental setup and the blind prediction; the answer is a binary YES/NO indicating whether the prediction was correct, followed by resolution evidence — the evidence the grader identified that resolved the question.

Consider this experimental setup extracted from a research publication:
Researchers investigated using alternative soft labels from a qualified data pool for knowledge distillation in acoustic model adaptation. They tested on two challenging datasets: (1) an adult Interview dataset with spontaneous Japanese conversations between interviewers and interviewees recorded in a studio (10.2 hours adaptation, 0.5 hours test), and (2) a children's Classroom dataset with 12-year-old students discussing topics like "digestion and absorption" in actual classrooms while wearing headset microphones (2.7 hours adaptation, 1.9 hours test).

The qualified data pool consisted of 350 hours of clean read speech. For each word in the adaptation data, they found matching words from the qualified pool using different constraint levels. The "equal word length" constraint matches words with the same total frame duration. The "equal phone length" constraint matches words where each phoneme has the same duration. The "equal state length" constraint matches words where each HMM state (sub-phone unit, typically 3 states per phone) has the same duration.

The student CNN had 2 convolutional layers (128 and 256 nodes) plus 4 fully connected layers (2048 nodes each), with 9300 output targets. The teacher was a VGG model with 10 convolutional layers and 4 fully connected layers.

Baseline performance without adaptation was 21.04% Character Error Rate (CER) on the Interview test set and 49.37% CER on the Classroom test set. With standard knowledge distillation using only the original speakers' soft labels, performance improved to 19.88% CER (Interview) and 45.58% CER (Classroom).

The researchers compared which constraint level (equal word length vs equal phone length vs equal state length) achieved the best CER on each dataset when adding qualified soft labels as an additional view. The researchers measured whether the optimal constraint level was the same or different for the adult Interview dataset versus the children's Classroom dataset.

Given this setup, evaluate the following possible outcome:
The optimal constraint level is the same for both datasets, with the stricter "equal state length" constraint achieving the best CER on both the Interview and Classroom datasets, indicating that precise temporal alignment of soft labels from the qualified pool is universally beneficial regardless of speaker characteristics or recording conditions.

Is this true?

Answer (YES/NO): NO